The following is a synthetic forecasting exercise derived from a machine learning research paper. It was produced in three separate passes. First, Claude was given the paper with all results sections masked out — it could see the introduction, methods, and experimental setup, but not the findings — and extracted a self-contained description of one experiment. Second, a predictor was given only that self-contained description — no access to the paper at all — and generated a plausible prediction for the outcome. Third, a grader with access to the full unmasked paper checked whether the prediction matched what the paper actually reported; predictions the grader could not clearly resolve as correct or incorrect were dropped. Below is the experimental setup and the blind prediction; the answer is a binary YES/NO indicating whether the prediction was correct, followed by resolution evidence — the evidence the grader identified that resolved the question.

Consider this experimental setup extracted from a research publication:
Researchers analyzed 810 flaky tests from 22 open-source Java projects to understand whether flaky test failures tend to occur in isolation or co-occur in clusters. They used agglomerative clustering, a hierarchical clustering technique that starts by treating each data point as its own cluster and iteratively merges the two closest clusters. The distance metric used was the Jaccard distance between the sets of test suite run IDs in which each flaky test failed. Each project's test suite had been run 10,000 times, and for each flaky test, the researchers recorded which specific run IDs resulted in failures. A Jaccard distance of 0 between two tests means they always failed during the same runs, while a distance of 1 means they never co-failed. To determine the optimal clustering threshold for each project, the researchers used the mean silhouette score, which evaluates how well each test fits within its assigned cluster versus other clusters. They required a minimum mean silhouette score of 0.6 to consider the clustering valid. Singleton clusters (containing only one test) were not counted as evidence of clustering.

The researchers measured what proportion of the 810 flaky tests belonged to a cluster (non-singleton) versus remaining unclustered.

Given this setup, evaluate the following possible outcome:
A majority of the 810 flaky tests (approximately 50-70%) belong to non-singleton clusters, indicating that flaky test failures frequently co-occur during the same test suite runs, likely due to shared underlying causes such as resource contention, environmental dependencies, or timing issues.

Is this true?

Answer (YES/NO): NO